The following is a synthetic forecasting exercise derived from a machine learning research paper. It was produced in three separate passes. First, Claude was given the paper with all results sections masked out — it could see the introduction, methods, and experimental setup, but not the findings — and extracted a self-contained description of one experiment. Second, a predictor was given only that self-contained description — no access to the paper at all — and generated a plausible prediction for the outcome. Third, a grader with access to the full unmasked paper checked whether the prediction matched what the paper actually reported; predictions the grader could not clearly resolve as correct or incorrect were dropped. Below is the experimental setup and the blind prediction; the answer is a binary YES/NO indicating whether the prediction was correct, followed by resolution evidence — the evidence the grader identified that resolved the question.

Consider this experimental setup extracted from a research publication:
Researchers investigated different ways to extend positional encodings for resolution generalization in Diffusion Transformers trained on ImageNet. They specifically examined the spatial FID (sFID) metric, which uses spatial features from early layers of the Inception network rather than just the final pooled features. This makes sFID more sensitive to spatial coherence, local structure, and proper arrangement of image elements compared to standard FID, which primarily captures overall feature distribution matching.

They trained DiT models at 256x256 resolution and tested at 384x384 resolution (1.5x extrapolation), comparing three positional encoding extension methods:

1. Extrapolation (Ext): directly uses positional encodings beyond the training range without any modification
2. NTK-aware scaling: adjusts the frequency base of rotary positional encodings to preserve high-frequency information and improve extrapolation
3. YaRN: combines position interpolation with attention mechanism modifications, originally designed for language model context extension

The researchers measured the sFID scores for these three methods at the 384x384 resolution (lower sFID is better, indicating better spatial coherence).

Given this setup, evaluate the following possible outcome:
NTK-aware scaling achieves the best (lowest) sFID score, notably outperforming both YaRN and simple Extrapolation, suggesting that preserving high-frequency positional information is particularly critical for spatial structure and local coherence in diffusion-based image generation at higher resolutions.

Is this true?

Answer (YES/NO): NO